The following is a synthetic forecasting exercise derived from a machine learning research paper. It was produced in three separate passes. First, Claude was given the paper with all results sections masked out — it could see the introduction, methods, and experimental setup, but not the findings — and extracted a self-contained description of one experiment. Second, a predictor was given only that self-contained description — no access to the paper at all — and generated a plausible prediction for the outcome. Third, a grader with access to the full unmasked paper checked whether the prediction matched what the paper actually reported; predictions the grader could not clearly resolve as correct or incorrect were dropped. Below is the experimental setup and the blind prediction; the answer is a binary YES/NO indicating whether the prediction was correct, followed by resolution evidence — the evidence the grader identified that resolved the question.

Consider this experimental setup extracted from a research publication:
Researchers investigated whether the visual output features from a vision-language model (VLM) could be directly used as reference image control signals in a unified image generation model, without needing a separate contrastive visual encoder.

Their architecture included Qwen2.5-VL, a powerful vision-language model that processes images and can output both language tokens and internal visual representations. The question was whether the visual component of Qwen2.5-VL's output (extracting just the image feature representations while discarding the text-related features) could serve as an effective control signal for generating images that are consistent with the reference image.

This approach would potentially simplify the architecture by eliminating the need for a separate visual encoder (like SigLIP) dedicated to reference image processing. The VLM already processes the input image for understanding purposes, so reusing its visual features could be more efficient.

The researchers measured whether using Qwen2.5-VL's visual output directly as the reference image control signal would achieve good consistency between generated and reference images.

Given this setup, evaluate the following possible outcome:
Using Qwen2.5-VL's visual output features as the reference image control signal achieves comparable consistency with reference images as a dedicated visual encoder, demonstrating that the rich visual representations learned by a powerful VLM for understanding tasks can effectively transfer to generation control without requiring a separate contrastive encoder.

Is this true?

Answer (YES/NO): NO